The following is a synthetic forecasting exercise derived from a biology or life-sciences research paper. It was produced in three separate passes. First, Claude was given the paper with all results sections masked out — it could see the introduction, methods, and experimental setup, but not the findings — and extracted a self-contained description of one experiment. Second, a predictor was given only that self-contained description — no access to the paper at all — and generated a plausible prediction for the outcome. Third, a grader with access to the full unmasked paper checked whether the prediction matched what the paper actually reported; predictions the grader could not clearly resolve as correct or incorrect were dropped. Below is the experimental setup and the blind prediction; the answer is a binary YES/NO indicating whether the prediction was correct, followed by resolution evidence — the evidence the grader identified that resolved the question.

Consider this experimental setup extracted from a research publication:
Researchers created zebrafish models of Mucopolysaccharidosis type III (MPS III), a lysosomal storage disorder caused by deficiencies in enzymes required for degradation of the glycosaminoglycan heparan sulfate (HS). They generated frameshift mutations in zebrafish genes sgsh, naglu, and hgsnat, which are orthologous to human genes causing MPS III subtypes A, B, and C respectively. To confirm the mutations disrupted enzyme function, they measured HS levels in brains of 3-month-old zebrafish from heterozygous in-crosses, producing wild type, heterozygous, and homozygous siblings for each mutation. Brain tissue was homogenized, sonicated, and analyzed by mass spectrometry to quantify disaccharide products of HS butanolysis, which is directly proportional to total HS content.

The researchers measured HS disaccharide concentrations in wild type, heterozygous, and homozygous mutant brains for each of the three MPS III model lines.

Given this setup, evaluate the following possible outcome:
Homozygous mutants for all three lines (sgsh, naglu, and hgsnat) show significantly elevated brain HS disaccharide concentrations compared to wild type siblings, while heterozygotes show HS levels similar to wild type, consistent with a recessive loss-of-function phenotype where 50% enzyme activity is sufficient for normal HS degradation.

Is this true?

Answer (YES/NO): YES